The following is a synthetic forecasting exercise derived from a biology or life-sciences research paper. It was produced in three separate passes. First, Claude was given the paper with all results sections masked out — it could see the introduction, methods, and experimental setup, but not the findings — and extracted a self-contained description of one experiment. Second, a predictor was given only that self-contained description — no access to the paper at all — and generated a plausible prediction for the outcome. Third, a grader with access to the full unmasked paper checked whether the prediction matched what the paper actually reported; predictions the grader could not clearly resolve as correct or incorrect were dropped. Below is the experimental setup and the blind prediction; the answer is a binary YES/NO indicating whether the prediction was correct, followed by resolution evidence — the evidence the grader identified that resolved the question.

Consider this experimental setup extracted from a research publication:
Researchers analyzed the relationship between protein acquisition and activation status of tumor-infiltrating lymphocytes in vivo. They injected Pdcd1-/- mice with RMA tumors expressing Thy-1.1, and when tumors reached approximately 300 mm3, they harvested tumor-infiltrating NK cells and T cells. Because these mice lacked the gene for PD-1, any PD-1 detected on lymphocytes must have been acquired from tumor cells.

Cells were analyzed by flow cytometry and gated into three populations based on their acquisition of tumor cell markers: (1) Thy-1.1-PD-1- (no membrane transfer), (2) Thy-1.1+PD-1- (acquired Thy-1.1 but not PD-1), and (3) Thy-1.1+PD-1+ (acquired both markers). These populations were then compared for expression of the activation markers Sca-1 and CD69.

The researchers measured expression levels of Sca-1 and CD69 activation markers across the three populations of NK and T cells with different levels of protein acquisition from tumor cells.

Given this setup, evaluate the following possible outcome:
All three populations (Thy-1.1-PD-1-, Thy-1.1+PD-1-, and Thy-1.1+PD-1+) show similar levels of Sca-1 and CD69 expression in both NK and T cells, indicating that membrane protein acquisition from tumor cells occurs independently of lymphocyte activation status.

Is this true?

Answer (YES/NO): NO